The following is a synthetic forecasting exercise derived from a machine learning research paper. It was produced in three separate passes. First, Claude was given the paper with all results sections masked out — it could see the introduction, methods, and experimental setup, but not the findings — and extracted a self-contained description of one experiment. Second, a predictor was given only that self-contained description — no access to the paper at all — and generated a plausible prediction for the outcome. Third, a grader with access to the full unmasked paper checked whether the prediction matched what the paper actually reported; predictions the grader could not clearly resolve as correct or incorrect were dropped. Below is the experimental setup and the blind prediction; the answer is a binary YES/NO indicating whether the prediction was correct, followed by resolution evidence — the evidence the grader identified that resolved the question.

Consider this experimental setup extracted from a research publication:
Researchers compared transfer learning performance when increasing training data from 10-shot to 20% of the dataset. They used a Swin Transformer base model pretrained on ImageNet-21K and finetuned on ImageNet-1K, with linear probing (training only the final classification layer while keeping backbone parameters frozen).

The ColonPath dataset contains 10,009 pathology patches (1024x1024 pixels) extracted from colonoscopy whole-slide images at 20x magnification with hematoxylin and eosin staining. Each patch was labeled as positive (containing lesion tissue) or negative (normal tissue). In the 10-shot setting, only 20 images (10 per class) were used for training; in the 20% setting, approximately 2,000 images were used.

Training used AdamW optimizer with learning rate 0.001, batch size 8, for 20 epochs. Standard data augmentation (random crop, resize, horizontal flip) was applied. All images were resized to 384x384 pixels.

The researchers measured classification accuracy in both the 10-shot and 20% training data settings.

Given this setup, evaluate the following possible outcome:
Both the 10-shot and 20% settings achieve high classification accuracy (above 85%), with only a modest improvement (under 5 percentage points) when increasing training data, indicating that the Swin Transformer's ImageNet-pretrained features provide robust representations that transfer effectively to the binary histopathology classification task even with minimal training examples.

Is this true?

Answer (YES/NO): NO